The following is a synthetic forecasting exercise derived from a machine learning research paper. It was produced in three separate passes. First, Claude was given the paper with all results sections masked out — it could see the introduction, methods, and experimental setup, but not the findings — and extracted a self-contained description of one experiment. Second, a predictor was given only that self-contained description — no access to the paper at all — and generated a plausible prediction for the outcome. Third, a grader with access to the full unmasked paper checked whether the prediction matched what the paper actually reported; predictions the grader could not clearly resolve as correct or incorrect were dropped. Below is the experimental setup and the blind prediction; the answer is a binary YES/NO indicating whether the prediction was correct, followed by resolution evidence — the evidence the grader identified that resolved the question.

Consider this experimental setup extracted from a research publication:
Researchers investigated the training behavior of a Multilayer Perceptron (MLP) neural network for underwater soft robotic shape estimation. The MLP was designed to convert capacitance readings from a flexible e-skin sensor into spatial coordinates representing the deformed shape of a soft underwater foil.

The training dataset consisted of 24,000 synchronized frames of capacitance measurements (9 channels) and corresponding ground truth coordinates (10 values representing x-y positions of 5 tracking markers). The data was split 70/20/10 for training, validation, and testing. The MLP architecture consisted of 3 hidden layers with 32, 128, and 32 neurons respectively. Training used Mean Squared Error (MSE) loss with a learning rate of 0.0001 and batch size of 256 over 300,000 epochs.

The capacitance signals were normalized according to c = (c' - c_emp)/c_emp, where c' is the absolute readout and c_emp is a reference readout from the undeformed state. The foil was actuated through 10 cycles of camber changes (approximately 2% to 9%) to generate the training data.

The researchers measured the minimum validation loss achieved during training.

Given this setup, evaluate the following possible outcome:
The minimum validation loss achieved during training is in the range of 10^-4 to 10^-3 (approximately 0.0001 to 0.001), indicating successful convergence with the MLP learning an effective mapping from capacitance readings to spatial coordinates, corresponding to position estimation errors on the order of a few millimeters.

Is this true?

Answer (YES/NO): NO